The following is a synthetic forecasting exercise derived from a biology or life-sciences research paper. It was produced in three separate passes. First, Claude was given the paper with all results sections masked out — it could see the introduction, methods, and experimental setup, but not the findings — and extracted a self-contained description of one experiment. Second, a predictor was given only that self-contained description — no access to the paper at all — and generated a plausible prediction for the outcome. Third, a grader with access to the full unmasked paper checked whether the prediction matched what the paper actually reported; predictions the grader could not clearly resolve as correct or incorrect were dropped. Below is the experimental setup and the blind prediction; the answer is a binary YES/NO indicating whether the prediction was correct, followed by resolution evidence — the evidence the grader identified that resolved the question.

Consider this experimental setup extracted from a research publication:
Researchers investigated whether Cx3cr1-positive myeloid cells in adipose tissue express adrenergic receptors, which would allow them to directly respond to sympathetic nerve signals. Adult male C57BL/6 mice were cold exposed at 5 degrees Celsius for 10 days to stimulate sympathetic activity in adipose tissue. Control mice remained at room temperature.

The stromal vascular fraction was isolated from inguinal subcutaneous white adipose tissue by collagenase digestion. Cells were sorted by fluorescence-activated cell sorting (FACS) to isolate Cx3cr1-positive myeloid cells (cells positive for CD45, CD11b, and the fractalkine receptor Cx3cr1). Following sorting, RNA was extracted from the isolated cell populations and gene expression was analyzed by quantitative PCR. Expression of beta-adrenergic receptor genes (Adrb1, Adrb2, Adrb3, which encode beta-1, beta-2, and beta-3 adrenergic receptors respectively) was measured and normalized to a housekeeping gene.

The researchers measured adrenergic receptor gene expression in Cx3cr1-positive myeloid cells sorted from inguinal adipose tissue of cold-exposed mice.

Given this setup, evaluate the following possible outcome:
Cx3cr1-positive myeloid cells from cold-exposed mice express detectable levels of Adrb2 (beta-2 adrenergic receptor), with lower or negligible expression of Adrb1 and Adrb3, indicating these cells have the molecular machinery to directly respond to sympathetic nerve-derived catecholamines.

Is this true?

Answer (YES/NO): NO